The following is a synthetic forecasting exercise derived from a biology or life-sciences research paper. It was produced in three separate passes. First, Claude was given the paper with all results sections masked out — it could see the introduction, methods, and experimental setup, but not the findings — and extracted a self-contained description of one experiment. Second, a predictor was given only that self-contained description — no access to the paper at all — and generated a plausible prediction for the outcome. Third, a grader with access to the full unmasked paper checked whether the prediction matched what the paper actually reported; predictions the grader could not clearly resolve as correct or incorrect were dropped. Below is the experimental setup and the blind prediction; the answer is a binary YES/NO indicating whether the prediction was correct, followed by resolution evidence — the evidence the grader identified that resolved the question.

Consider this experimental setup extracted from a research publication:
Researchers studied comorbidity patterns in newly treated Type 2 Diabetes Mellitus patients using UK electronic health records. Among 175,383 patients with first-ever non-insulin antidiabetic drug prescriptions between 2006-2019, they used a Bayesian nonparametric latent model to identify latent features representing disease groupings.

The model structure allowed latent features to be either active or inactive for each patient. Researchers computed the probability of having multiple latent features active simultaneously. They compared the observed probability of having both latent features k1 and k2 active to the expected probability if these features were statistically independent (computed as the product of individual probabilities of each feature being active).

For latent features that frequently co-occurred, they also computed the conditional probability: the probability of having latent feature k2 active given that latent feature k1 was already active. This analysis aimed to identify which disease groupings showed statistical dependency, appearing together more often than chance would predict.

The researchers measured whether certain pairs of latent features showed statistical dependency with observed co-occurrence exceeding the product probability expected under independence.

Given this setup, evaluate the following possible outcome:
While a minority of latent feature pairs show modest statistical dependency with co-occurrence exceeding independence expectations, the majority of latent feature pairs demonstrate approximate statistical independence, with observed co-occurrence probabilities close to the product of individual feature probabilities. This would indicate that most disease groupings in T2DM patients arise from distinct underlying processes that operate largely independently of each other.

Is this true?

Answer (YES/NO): NO